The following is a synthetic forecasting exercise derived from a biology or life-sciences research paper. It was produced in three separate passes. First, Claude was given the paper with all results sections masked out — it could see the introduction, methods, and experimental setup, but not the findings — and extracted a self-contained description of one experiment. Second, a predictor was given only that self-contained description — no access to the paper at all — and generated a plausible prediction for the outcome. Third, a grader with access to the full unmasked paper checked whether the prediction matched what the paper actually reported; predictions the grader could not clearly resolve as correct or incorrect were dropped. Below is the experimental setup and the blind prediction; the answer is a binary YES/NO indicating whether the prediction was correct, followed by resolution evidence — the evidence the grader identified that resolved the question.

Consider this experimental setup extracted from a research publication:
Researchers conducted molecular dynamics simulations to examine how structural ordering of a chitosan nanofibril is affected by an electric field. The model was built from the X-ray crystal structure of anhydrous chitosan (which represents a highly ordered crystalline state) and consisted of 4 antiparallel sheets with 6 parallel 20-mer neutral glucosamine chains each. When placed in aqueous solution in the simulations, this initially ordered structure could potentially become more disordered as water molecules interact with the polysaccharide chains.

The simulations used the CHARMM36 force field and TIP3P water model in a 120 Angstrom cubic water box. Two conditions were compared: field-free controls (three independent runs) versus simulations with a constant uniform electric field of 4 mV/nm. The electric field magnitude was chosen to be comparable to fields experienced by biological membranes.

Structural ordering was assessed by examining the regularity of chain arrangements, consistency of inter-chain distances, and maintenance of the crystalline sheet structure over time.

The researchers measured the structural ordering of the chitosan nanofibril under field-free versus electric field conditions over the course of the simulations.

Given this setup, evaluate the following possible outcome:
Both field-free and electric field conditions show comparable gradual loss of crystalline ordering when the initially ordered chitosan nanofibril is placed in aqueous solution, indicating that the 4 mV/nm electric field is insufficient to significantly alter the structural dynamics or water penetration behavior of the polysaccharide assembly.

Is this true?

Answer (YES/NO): NO